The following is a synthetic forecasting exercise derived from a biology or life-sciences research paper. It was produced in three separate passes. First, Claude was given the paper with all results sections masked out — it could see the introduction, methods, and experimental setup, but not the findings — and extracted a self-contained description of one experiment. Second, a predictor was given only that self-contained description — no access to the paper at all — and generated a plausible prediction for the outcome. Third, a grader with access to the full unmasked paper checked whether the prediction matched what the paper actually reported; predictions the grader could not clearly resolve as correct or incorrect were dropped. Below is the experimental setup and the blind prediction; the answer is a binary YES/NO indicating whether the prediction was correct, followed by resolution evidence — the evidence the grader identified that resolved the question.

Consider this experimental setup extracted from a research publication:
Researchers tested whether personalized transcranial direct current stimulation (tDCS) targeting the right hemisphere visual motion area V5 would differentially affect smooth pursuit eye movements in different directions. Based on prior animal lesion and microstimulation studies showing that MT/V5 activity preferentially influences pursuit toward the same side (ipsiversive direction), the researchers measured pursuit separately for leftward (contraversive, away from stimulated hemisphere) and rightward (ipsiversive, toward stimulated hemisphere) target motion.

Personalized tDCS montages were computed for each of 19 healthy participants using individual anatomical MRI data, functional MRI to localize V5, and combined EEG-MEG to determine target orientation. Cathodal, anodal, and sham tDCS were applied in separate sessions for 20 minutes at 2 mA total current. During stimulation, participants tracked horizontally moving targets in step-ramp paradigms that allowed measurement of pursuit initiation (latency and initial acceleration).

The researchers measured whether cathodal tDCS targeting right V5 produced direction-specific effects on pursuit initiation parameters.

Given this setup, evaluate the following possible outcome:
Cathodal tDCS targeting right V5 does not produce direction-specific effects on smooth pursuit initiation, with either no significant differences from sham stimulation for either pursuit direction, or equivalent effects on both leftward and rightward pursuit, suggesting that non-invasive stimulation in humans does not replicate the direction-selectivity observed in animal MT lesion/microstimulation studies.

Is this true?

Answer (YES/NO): NO